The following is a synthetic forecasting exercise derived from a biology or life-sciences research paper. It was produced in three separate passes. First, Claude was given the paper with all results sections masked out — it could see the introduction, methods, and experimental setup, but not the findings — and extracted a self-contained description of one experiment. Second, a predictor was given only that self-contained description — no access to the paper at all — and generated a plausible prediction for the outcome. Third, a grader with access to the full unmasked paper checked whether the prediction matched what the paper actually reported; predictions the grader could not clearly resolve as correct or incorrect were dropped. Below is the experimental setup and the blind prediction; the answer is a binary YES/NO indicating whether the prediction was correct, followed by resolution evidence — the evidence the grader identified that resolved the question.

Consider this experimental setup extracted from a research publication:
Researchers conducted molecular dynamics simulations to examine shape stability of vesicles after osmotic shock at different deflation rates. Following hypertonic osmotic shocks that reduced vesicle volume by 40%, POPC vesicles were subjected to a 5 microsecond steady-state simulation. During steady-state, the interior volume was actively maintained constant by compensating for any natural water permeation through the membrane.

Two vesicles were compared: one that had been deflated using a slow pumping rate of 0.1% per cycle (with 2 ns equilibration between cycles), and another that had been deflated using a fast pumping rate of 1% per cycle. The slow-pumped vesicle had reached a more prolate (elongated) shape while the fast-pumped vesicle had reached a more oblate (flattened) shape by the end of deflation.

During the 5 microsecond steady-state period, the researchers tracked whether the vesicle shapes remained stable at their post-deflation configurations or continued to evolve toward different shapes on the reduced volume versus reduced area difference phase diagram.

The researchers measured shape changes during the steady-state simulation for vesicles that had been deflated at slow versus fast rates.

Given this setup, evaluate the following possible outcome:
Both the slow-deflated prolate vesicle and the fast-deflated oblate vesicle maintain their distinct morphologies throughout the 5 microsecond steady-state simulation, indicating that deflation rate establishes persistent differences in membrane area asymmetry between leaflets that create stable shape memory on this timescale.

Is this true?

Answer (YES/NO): NO